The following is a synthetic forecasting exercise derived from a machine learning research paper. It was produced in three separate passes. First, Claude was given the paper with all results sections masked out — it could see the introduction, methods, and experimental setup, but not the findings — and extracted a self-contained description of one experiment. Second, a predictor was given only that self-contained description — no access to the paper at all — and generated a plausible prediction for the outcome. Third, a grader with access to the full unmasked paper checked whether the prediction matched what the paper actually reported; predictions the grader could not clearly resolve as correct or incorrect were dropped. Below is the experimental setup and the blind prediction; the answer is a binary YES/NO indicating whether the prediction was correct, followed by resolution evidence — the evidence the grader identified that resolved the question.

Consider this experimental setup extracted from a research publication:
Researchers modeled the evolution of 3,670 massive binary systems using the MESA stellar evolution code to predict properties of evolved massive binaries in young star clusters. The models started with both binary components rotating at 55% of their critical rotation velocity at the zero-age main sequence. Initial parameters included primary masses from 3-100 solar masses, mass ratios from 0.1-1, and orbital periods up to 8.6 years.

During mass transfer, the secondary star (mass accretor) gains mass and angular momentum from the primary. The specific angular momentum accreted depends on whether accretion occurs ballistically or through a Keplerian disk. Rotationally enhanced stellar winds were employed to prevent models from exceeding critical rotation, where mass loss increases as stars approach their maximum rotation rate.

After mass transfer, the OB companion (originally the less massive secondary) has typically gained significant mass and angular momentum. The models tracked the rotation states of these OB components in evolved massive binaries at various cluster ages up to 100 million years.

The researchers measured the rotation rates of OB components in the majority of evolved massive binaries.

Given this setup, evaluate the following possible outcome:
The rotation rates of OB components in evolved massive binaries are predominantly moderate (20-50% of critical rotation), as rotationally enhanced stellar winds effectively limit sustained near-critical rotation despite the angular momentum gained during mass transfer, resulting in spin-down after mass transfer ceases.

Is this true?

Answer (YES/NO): NO